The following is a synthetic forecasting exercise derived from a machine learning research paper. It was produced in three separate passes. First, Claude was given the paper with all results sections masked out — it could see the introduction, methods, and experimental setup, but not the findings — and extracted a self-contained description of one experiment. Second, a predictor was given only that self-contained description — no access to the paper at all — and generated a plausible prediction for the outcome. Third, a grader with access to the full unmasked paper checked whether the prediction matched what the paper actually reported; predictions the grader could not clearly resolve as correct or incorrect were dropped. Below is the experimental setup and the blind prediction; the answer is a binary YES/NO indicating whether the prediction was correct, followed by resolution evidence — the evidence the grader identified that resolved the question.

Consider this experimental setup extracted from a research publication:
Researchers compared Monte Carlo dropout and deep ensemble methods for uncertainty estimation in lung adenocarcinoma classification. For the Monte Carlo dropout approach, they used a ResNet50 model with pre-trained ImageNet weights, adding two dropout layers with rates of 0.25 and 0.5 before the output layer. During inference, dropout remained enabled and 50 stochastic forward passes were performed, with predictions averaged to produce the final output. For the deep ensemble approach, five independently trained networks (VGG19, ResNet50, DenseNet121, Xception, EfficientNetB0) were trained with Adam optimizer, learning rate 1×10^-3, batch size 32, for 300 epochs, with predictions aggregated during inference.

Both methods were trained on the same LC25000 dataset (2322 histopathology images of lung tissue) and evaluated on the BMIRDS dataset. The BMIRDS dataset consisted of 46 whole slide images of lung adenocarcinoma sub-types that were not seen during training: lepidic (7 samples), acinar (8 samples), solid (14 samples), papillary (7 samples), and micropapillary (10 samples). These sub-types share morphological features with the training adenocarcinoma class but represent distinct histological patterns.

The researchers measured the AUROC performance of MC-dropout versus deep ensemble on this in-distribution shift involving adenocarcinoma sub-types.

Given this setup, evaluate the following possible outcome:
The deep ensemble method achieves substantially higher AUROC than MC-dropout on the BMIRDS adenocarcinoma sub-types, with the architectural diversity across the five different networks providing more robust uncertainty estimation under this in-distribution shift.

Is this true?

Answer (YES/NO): NO